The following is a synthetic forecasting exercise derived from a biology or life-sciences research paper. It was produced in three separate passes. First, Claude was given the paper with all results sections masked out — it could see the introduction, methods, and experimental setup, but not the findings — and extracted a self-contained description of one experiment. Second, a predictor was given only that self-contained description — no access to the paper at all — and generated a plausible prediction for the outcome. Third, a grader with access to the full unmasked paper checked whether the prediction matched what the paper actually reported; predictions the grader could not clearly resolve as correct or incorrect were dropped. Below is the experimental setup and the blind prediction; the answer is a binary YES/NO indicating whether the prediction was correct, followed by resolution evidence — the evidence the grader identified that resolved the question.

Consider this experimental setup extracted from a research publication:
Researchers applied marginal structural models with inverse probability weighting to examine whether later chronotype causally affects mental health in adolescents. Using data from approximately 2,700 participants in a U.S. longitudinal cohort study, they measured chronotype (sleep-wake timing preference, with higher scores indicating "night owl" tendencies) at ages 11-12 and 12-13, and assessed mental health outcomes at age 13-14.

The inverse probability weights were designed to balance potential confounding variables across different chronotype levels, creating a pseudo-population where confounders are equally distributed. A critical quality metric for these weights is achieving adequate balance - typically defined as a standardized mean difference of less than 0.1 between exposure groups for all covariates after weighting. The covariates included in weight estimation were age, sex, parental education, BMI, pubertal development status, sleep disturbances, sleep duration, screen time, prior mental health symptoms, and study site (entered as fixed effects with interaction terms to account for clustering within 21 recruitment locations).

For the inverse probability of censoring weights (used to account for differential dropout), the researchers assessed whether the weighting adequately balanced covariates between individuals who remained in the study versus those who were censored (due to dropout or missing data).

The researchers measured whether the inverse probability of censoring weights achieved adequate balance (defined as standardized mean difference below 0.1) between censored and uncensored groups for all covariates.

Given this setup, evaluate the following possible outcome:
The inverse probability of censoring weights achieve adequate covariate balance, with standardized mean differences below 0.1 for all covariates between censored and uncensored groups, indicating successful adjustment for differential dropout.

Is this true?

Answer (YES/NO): YES